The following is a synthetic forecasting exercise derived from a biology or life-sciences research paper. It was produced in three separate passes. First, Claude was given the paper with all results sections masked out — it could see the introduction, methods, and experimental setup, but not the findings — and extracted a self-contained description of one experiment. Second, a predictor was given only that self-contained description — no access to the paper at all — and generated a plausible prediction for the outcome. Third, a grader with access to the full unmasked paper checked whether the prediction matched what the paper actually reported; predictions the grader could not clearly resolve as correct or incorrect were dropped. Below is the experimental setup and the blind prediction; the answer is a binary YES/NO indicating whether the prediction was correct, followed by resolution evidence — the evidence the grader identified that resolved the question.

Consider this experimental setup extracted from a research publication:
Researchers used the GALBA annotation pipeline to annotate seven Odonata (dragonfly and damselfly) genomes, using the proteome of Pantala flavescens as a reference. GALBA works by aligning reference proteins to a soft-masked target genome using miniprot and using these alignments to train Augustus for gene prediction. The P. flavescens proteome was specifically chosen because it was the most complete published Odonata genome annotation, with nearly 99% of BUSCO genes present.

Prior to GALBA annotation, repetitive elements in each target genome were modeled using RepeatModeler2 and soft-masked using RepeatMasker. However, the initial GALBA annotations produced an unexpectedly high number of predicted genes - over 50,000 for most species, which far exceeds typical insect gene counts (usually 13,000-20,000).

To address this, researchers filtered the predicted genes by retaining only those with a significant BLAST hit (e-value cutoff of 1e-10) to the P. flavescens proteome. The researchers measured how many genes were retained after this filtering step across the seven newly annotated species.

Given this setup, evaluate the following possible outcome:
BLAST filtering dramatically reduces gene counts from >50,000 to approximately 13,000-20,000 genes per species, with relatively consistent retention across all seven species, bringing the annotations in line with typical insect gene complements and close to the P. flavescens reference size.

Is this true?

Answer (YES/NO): YES